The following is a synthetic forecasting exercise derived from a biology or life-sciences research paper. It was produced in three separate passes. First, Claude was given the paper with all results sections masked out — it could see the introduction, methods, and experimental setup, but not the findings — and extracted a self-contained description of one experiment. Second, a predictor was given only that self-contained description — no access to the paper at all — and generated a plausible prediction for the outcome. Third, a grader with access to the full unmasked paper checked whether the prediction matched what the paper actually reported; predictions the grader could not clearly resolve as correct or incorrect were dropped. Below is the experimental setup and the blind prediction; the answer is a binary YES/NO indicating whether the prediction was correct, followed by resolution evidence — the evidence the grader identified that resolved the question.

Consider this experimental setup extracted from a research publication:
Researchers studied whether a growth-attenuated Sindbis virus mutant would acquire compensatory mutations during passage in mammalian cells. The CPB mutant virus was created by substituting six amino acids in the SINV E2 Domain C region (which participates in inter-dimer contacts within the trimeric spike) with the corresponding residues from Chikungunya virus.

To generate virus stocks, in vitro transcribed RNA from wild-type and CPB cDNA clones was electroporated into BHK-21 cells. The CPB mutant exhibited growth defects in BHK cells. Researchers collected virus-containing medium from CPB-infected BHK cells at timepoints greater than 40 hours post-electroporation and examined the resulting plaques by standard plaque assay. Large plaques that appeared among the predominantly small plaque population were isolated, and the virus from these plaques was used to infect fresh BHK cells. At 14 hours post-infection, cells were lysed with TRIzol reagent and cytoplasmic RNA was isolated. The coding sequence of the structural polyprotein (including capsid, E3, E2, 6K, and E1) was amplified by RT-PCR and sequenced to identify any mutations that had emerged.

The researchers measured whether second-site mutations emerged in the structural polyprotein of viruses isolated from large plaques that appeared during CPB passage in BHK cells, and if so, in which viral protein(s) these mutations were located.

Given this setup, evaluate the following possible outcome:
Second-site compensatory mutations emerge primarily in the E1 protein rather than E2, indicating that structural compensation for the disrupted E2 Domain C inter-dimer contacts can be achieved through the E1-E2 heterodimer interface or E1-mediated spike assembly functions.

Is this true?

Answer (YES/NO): NO